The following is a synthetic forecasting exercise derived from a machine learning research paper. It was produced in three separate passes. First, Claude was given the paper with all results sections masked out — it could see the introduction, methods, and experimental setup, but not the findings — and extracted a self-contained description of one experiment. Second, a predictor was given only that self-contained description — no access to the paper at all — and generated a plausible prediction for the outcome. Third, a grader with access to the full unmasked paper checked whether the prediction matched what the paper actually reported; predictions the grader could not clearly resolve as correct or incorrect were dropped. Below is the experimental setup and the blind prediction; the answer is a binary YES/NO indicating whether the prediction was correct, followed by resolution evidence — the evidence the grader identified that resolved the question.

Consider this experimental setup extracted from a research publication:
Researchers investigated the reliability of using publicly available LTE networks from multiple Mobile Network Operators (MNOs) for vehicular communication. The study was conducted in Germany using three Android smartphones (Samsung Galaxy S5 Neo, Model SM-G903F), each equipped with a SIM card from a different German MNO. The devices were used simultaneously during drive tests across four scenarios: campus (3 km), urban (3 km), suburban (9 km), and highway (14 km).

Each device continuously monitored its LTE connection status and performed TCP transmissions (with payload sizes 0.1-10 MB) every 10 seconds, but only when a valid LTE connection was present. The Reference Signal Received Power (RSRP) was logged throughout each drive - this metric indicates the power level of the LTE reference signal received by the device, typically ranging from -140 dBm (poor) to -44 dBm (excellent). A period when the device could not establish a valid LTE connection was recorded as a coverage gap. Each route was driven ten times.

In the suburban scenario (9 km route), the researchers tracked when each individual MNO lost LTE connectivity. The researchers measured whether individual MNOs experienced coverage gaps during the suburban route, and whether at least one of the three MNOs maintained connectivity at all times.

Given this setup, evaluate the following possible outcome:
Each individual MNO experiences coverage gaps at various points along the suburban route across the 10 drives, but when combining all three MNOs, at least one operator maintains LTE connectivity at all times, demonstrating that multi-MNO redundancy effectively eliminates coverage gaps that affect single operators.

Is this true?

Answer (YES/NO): YES